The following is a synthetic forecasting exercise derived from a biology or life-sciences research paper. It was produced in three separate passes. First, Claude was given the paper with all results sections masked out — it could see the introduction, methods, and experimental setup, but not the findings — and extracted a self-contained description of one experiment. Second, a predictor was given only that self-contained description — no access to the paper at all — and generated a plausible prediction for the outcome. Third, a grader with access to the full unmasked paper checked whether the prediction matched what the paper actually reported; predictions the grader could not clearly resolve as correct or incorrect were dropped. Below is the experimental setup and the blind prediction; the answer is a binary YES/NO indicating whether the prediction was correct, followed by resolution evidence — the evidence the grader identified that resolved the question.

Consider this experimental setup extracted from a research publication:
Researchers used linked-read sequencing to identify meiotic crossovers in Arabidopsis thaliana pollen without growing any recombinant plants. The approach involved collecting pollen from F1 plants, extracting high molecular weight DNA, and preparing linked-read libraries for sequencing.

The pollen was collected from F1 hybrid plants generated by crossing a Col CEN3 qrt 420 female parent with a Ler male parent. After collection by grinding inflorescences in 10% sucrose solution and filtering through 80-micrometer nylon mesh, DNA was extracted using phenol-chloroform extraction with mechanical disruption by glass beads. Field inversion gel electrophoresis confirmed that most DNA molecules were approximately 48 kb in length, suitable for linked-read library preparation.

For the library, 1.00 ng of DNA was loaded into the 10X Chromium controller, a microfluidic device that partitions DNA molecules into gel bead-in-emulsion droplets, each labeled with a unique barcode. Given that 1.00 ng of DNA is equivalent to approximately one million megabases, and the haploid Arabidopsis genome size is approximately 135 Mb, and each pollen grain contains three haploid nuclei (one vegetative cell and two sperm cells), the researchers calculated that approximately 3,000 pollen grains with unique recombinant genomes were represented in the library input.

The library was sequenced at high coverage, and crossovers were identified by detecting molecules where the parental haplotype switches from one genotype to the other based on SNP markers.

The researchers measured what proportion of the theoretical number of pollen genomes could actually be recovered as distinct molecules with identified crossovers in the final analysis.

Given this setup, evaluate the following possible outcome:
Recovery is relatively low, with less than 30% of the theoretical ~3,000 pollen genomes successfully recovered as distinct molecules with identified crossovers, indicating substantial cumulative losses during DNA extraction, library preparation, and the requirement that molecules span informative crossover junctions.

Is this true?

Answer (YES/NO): YES